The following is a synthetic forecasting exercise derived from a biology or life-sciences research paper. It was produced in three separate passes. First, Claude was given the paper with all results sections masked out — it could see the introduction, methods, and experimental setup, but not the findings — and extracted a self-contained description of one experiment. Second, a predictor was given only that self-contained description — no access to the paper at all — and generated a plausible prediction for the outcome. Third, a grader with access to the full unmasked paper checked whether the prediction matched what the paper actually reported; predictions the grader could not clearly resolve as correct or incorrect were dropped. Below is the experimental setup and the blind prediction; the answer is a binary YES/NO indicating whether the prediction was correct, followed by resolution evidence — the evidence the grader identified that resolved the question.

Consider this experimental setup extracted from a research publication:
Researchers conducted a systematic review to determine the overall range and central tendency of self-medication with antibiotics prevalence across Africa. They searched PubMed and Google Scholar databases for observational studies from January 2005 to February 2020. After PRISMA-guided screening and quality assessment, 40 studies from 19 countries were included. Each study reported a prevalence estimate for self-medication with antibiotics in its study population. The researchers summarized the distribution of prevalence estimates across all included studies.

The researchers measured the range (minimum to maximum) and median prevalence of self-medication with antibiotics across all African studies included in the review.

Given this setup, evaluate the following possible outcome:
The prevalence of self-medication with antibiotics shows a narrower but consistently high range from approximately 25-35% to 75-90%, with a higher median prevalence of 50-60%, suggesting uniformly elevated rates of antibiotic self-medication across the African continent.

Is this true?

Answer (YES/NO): NO